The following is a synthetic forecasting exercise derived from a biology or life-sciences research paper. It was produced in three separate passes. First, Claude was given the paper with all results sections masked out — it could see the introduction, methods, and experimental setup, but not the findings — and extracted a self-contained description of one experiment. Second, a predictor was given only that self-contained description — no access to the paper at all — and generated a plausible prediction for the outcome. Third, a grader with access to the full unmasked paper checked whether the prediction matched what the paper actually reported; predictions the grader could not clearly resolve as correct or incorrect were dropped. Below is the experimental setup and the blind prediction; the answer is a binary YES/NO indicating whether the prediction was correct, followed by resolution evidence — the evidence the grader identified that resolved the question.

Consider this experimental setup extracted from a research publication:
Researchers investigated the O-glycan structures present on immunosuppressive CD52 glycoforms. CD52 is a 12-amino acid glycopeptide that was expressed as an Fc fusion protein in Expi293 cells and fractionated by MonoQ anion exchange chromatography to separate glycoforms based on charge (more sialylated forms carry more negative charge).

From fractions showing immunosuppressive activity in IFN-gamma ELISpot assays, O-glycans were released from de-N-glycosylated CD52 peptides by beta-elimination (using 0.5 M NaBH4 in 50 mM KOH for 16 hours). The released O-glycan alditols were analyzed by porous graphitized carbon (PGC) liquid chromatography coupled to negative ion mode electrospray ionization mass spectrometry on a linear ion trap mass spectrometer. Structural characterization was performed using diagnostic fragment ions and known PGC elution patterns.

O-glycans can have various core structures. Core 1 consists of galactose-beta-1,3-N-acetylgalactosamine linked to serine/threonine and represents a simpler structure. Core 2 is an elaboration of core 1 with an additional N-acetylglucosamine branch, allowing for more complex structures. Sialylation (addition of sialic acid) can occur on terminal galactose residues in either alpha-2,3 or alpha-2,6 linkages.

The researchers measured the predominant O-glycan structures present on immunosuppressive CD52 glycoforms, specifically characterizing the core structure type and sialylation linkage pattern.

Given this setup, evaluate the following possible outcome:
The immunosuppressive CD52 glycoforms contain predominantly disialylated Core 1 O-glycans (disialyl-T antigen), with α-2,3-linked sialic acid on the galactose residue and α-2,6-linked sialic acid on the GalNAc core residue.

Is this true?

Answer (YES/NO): NO